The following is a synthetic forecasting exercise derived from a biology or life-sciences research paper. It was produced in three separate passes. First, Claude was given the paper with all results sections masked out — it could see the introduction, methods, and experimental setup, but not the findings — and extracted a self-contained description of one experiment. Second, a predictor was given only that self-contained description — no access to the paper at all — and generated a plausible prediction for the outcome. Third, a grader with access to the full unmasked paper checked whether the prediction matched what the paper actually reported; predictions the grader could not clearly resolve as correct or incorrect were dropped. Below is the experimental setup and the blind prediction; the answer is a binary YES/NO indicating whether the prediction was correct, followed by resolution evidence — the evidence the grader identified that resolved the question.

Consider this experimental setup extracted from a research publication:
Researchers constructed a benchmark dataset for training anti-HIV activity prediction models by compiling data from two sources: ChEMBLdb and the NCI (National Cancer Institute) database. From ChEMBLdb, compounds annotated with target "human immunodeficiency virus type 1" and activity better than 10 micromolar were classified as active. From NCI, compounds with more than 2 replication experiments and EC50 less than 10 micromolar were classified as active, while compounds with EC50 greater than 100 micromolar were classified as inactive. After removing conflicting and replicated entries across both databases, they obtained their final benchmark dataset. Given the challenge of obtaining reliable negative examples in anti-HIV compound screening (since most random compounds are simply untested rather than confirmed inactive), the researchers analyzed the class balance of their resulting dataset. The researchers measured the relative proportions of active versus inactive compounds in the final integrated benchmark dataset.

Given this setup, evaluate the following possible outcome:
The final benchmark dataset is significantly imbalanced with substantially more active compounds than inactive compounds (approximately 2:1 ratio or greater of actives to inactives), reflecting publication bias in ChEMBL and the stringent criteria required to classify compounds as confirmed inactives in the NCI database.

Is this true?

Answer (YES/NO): NO